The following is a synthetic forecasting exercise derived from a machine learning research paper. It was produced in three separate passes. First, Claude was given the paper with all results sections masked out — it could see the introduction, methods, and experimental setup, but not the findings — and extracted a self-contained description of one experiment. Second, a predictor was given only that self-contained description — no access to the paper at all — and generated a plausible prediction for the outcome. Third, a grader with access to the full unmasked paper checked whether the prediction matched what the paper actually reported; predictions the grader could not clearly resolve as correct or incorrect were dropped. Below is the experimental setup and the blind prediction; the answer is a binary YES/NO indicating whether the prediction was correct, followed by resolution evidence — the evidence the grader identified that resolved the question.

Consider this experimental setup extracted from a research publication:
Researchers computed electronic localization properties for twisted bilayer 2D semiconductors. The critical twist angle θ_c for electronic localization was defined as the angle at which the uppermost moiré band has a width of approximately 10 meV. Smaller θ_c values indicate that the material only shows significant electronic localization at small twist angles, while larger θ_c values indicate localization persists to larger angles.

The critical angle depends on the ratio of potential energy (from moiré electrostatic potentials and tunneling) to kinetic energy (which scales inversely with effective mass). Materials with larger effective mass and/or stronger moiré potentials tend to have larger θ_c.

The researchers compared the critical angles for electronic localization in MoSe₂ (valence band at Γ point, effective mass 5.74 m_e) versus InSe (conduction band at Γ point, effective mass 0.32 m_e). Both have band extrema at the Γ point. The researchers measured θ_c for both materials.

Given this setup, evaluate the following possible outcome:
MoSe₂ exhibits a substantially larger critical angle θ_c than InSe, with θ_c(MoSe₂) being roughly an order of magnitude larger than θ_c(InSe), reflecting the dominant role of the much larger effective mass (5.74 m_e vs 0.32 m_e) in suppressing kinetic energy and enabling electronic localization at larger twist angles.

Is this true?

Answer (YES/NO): NO